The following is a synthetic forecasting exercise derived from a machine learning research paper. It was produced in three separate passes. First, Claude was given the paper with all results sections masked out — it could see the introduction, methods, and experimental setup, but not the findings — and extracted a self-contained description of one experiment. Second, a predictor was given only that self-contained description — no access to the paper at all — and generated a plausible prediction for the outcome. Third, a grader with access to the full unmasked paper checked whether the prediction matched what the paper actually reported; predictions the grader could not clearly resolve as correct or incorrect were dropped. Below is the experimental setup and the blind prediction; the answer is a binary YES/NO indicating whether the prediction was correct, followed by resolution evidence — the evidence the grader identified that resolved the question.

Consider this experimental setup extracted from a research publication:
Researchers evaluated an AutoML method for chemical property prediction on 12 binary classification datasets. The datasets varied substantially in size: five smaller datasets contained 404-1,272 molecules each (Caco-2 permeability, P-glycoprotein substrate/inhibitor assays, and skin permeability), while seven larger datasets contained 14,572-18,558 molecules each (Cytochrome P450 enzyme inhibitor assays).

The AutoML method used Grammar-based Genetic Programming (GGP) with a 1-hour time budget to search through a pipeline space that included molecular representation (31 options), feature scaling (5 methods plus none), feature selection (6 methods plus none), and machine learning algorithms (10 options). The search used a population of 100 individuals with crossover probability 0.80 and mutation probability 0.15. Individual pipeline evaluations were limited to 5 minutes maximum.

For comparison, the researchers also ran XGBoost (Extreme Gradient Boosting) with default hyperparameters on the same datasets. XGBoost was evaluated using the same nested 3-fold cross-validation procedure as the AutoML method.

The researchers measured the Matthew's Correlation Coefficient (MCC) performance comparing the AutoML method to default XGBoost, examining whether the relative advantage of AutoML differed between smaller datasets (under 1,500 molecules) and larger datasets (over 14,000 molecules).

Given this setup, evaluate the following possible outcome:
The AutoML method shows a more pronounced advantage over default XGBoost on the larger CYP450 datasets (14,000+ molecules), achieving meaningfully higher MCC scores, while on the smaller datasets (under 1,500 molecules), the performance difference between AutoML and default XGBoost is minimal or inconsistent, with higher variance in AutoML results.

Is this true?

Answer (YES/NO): YES